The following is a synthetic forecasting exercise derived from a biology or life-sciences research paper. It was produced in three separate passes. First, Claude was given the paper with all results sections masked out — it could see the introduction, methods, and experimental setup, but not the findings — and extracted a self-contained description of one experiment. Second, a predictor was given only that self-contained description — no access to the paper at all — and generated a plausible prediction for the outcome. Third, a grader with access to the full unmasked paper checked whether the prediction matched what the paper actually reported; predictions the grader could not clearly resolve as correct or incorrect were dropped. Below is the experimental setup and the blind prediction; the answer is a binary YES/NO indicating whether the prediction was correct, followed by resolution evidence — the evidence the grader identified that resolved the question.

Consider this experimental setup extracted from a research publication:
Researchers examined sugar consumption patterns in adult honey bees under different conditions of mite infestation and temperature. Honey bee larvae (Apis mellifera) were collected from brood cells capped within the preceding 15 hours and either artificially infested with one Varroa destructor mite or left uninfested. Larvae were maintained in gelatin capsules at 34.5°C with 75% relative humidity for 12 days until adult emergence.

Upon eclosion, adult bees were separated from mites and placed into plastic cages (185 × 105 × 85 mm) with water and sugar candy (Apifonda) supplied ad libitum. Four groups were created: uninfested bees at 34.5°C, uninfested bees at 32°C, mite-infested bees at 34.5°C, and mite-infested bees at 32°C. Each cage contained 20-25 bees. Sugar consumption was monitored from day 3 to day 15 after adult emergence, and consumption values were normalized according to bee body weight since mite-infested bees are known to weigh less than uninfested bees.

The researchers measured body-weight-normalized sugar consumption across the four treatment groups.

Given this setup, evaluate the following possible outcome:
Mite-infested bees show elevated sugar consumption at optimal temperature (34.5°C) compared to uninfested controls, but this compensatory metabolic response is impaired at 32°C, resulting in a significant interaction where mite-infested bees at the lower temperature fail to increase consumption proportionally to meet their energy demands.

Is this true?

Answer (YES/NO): NO